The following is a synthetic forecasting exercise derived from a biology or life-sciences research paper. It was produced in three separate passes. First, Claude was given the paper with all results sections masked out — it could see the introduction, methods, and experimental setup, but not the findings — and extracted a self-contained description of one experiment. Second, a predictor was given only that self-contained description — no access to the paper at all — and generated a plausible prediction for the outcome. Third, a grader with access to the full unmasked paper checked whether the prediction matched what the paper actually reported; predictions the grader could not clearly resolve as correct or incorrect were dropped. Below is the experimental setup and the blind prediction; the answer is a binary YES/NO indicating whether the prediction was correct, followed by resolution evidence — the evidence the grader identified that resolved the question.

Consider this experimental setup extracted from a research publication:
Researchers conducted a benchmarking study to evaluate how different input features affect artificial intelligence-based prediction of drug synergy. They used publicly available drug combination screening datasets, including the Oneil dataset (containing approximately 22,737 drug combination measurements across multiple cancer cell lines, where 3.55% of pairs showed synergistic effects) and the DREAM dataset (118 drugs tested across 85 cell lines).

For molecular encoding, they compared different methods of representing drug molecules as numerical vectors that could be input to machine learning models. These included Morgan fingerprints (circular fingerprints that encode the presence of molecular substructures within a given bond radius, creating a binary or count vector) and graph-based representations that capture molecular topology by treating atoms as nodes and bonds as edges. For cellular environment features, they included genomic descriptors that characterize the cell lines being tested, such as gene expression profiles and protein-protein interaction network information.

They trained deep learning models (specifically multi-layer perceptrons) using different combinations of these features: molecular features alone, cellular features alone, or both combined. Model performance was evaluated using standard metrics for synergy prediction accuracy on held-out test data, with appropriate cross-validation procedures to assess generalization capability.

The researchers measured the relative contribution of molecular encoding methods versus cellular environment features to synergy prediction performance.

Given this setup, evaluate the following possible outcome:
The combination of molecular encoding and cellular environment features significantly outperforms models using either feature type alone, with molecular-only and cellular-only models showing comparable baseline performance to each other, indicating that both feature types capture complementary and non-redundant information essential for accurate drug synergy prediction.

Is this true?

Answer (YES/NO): NO